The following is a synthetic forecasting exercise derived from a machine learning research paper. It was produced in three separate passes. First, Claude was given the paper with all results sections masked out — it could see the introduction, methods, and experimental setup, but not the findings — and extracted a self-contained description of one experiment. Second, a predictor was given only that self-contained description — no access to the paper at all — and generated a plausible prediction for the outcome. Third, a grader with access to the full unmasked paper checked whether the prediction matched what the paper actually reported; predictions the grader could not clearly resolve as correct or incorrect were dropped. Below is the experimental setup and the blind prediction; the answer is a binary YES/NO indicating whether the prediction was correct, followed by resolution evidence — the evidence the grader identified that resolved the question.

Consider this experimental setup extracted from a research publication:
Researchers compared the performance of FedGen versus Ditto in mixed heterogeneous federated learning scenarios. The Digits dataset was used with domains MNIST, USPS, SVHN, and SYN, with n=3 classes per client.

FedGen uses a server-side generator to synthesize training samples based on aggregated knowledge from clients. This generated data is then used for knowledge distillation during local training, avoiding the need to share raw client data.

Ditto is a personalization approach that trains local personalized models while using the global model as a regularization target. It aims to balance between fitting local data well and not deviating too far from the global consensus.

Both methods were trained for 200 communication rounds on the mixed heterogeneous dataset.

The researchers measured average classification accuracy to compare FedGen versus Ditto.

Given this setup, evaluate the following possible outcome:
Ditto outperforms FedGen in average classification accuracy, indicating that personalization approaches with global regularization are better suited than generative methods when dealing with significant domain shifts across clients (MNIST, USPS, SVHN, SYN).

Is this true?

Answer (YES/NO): YES